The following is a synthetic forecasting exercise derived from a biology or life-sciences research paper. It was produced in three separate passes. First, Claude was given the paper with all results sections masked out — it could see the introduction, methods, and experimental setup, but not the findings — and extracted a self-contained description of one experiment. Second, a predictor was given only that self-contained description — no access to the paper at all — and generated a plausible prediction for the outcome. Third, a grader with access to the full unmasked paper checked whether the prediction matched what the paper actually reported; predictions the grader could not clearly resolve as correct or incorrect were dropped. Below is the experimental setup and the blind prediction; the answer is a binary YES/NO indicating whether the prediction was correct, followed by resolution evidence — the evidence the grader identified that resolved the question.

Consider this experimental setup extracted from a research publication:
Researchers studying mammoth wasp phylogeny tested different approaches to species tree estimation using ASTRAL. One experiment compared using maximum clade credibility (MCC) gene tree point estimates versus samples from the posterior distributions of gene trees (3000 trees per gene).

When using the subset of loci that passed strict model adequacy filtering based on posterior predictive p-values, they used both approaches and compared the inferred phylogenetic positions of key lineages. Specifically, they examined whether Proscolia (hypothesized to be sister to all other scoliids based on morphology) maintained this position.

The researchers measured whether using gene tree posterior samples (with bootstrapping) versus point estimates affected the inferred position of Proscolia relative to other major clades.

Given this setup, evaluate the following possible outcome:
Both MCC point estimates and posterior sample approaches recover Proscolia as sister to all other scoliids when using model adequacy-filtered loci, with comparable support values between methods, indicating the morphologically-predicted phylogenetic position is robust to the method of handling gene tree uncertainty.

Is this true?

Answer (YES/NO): NO